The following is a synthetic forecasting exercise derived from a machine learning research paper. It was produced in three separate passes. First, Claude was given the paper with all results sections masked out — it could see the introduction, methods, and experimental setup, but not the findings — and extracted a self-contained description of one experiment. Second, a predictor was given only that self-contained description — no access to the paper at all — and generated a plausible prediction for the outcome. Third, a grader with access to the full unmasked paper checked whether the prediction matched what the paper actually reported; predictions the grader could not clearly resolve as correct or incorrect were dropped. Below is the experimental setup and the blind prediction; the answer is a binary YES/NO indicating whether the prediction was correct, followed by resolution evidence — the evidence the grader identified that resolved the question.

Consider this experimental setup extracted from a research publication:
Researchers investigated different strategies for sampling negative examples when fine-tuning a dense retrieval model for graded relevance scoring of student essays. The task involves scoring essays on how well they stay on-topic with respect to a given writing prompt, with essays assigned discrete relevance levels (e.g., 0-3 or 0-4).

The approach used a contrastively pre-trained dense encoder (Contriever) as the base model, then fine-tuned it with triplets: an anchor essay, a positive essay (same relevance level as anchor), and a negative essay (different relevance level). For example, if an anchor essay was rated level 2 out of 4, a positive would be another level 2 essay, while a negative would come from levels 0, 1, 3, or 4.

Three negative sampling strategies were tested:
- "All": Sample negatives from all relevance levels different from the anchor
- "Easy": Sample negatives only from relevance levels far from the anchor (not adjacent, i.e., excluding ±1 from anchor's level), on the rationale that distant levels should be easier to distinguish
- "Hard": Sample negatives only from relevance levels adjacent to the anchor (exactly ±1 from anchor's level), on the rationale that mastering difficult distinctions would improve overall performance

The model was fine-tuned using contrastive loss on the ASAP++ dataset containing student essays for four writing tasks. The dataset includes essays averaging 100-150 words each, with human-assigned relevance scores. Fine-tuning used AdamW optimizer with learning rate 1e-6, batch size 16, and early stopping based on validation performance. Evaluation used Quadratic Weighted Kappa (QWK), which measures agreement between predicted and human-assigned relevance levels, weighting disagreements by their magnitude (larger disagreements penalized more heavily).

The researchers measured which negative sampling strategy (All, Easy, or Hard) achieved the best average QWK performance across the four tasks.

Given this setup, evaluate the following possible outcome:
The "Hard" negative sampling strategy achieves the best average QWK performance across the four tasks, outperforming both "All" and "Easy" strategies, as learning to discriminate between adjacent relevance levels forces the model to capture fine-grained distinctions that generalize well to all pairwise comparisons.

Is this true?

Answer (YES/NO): NO